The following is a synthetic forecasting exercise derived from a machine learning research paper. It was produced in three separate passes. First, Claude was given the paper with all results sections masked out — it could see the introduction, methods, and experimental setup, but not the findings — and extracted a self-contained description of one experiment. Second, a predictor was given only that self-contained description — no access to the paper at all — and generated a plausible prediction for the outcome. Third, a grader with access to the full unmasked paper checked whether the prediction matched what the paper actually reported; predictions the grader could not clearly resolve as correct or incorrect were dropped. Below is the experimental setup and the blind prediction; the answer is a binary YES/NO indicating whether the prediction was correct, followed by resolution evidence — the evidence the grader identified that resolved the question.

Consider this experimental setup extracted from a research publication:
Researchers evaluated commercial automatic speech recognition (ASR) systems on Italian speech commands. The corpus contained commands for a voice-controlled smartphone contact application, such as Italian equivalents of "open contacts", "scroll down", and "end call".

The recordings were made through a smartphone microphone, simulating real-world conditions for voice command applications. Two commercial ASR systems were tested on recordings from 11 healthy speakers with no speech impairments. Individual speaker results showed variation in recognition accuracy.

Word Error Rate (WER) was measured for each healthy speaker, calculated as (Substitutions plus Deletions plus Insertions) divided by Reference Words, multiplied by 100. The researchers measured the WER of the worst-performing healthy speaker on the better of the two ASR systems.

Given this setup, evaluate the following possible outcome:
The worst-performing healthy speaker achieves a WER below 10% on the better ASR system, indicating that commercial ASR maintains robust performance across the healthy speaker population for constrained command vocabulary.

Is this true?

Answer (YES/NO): NO